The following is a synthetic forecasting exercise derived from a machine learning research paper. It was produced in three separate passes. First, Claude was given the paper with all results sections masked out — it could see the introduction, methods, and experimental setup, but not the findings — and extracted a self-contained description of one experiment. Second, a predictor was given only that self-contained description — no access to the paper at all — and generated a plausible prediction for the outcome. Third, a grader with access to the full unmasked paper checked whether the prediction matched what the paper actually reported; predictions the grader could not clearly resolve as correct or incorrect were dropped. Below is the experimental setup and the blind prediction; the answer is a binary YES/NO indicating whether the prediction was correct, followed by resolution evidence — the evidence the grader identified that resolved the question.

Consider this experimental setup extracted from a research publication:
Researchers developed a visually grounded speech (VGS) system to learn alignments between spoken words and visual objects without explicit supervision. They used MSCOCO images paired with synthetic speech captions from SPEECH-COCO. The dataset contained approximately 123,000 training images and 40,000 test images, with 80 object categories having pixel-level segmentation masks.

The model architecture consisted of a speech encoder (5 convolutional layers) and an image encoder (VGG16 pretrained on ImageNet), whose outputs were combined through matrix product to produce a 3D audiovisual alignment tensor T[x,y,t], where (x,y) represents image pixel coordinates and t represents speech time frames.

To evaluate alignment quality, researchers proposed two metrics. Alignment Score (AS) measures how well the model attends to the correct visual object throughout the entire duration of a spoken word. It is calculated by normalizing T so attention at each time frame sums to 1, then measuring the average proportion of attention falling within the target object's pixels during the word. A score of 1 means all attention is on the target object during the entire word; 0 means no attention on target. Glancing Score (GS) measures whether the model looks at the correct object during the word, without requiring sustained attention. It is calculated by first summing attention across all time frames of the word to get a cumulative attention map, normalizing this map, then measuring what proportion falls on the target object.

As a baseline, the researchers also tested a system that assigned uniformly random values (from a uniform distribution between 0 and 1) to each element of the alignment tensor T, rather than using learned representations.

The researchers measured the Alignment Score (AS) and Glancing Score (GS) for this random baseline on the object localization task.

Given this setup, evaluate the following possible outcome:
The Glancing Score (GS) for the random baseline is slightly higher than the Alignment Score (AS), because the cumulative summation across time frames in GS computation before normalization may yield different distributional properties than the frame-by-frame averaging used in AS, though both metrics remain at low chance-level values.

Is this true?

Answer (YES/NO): NO